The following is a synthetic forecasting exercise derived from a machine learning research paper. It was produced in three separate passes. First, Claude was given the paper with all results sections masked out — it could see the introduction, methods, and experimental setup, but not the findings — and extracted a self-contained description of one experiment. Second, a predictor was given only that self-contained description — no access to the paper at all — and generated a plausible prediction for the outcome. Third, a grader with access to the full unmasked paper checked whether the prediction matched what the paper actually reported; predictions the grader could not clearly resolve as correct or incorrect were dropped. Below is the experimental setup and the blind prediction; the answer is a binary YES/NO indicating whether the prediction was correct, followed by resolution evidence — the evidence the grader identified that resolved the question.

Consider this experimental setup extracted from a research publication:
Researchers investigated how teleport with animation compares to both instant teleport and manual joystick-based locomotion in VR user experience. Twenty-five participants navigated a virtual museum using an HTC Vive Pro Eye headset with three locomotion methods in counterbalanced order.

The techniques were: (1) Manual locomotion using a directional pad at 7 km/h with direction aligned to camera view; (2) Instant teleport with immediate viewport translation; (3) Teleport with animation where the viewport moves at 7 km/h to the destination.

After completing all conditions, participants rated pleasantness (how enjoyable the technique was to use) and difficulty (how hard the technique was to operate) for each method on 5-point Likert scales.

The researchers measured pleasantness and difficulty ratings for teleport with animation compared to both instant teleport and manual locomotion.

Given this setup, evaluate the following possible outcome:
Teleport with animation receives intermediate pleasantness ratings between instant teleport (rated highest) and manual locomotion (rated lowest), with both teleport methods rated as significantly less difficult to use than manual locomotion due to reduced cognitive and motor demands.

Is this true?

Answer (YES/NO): NO